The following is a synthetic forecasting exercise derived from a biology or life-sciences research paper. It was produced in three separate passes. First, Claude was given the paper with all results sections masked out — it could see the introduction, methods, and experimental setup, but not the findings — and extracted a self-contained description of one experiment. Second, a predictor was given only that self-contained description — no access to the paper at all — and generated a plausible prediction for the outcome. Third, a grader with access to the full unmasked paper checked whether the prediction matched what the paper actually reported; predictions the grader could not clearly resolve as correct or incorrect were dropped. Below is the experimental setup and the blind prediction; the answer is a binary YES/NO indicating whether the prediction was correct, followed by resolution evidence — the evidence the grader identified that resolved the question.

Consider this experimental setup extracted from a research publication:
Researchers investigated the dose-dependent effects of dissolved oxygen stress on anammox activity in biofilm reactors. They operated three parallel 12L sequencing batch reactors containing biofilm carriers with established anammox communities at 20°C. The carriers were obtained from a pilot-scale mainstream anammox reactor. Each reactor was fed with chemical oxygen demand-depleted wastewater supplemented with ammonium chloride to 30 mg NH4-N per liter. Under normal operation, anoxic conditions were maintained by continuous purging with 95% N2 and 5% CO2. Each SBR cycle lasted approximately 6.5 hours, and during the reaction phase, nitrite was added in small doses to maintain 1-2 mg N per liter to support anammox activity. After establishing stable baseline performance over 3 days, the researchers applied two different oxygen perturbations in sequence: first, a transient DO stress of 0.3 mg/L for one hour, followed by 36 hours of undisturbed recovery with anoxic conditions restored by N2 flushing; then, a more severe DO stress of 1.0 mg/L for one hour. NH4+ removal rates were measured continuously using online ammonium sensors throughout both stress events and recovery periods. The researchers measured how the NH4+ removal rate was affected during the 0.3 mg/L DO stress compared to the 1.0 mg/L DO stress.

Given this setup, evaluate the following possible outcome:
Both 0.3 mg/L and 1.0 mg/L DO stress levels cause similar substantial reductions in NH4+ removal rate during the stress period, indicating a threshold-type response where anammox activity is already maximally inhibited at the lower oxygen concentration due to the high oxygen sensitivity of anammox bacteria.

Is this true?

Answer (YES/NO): NO